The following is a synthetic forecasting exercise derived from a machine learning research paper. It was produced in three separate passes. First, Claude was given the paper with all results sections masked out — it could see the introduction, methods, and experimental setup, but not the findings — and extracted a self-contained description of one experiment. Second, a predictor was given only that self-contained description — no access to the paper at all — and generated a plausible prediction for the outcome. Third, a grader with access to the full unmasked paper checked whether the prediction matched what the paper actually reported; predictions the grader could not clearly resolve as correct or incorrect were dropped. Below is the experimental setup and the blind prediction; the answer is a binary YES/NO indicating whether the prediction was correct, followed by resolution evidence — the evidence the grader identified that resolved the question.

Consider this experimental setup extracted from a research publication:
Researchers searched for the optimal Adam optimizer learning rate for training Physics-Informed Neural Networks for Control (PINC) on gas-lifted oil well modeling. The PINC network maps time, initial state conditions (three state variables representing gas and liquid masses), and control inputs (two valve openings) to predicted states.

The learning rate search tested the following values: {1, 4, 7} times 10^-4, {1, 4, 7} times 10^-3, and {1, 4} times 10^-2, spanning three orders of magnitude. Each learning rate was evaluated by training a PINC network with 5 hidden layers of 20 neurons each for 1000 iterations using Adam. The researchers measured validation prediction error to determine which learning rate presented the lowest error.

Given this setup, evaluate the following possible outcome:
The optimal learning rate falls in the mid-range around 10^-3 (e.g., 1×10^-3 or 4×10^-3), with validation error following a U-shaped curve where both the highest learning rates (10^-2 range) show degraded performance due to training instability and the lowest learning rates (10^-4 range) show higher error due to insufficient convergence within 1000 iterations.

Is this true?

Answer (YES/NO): NO